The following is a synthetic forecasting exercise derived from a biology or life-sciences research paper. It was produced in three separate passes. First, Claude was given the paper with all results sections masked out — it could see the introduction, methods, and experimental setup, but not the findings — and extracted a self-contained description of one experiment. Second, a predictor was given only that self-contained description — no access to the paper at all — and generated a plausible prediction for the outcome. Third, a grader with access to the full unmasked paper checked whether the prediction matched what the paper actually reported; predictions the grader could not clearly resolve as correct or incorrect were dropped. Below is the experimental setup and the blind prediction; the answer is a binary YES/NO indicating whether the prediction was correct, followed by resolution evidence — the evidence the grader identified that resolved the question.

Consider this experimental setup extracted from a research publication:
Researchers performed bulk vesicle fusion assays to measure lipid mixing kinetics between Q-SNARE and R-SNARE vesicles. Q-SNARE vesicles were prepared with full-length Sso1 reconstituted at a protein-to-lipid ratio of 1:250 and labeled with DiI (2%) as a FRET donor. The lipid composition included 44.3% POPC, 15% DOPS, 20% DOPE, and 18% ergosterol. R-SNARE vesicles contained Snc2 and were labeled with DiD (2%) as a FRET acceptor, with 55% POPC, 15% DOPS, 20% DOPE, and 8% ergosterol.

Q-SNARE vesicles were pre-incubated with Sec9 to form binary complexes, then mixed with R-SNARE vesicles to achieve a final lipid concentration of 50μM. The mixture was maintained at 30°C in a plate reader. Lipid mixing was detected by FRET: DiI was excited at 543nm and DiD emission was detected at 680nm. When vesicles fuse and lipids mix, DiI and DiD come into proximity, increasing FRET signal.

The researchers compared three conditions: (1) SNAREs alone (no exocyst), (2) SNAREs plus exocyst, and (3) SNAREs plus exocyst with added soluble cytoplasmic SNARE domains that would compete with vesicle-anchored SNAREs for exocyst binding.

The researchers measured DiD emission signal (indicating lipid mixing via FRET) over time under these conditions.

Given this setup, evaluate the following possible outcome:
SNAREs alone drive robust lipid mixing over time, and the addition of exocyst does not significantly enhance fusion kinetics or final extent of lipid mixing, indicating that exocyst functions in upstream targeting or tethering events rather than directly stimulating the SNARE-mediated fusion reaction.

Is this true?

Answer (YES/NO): NO